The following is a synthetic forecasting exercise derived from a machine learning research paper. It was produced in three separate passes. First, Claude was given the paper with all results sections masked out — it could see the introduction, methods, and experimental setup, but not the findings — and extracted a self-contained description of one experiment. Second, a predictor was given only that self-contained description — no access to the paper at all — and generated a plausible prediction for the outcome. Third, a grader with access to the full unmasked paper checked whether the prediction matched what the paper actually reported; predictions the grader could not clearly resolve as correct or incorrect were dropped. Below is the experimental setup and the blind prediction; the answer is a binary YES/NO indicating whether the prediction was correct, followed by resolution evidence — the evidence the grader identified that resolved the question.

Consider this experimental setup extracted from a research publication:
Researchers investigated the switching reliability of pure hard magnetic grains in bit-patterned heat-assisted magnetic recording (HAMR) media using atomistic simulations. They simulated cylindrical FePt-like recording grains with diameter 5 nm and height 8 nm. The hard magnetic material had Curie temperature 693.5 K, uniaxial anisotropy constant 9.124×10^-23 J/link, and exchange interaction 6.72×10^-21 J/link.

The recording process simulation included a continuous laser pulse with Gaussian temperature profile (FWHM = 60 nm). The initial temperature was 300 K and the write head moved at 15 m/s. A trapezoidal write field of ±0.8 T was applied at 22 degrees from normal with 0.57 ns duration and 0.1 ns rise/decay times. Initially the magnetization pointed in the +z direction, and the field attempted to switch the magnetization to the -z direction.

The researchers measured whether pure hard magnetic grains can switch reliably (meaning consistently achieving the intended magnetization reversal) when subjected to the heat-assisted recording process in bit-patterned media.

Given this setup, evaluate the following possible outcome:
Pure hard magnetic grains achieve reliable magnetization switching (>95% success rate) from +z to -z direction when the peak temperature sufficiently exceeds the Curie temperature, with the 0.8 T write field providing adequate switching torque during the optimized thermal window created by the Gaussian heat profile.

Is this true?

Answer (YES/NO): NO